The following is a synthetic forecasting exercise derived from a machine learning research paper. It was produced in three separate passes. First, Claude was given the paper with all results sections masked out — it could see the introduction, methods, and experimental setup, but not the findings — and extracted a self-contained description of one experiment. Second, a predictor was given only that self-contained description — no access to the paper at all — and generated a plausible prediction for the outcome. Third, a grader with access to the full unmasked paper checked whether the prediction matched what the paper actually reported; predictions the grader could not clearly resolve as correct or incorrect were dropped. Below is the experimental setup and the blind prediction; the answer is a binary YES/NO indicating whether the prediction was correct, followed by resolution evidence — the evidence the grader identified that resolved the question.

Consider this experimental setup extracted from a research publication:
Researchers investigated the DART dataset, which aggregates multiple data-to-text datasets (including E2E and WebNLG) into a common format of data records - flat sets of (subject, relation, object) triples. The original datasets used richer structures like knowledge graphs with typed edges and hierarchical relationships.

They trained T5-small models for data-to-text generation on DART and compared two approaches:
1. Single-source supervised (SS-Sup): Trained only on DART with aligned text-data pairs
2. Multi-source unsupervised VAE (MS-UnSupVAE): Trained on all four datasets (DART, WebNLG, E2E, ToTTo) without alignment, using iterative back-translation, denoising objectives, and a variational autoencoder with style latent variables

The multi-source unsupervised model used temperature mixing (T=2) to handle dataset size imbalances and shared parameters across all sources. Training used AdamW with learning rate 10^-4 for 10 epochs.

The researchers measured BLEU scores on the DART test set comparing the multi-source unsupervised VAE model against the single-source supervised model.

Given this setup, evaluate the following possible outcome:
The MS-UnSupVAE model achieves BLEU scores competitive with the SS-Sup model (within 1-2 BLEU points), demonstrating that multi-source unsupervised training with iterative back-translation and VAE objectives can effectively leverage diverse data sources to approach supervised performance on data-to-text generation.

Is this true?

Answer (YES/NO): NO